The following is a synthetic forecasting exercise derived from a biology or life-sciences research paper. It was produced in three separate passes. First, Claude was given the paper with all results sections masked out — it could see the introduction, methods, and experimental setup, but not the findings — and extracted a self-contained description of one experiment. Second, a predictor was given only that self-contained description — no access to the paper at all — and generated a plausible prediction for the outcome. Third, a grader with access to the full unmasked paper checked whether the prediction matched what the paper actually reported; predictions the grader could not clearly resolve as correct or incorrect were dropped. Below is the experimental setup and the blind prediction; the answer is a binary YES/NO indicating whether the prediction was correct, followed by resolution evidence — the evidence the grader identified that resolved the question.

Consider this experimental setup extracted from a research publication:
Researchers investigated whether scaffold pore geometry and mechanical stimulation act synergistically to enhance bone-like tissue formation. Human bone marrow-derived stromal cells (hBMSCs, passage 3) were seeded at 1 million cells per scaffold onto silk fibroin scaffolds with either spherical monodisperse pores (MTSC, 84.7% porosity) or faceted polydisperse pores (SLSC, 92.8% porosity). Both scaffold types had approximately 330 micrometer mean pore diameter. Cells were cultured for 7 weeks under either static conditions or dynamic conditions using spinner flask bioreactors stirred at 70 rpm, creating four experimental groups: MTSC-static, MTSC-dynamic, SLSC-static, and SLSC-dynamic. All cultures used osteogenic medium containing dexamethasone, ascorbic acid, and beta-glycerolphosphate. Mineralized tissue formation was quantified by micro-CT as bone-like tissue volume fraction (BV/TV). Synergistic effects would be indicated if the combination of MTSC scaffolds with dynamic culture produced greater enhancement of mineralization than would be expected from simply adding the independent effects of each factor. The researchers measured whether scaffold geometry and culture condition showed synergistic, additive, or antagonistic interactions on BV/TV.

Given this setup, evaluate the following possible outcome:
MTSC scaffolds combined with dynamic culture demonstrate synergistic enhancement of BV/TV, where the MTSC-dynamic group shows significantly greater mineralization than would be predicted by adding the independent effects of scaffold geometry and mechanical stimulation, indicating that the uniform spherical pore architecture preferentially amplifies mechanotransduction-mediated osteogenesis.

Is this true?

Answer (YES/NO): YES